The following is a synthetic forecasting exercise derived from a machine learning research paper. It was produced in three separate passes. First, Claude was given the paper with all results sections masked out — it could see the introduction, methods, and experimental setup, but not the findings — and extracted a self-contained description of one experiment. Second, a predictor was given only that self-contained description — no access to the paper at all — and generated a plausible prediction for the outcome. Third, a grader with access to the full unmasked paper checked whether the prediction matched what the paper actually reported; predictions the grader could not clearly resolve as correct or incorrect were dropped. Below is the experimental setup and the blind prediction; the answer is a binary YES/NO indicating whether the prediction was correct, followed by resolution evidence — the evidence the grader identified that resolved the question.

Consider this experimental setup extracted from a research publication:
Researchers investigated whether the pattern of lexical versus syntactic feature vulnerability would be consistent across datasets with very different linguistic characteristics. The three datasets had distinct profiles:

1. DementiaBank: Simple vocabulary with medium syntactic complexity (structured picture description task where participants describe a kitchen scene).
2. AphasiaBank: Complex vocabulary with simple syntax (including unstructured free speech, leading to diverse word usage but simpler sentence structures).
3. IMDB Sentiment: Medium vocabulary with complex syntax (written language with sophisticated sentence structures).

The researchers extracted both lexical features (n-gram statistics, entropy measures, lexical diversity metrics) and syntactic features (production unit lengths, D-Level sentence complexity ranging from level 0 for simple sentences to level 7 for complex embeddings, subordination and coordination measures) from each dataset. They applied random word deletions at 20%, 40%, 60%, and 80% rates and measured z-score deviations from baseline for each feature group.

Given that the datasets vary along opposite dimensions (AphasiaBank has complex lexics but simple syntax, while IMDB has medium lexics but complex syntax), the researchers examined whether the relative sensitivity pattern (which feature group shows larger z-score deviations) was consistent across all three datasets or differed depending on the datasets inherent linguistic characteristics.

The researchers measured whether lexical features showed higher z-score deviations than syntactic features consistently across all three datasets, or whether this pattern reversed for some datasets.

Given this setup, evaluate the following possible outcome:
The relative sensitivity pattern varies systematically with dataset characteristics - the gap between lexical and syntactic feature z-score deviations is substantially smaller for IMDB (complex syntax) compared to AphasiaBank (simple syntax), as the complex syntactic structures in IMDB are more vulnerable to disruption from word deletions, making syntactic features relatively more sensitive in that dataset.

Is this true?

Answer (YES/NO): NO